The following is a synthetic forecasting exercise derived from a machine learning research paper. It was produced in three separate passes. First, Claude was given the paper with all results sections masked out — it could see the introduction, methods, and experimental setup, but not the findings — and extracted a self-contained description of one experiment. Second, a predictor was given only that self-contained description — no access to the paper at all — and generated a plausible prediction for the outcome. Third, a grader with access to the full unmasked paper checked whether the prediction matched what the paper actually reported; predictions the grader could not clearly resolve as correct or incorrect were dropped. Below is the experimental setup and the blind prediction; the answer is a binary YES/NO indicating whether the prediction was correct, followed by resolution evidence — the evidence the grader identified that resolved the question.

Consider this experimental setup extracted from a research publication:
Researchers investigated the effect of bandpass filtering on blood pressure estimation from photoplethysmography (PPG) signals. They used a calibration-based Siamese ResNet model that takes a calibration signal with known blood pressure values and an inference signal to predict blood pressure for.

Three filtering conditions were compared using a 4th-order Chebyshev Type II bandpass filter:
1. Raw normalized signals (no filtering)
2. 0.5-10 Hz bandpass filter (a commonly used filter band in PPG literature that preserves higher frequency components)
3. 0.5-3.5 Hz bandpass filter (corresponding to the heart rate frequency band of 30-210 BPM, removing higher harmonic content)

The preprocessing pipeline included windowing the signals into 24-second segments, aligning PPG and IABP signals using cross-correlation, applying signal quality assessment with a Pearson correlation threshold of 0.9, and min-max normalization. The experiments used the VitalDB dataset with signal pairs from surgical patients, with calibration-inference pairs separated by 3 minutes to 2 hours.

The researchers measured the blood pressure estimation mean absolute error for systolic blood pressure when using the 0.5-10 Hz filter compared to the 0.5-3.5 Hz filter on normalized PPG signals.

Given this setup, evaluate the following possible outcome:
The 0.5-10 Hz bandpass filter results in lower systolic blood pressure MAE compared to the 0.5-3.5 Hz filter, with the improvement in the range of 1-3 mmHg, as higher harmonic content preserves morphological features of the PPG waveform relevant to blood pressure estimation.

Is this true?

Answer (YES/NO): YES